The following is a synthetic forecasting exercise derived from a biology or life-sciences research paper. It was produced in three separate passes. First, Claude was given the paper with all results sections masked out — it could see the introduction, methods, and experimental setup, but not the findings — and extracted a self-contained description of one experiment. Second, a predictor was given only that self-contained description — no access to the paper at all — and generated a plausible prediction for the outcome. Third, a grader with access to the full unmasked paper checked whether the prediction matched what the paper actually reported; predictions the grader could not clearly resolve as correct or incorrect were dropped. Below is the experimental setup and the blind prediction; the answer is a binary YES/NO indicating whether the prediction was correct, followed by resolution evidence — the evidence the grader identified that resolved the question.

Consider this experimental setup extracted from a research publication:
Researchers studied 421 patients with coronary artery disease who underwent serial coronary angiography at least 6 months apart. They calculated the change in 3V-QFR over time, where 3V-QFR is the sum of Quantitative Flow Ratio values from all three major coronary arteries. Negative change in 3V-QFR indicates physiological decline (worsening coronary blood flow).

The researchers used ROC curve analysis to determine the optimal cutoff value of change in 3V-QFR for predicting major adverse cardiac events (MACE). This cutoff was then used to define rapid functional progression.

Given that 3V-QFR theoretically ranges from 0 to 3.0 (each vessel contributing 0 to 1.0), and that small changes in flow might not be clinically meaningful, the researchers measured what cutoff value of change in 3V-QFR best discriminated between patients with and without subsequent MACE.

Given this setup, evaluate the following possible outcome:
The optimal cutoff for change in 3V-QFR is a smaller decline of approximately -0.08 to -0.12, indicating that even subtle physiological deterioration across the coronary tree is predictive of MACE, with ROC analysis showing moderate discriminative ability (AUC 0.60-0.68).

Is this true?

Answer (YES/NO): NO